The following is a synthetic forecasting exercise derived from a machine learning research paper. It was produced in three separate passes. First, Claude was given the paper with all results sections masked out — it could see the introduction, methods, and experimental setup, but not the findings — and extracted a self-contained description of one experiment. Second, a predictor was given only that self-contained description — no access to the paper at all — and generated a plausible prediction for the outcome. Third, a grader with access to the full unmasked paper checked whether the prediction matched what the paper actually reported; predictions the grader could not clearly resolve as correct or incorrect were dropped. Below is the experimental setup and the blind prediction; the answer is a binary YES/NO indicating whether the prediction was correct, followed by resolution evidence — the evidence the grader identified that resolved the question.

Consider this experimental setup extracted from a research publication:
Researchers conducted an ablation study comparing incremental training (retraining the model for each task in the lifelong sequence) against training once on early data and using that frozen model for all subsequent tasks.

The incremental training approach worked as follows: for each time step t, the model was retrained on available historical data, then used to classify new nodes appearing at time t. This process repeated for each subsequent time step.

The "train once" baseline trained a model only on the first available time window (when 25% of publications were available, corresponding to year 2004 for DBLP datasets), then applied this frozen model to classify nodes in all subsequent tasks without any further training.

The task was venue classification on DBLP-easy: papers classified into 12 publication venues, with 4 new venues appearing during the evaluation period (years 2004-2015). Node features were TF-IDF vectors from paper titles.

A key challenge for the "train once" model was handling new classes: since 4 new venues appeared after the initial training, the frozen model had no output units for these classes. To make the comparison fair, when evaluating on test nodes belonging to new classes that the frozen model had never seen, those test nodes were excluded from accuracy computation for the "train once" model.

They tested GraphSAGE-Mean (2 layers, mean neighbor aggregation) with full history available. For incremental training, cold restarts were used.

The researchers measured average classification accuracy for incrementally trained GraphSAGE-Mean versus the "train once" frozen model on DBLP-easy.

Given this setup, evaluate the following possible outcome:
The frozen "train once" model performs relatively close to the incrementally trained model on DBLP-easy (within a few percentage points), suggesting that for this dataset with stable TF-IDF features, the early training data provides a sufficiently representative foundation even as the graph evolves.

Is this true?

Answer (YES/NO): NO